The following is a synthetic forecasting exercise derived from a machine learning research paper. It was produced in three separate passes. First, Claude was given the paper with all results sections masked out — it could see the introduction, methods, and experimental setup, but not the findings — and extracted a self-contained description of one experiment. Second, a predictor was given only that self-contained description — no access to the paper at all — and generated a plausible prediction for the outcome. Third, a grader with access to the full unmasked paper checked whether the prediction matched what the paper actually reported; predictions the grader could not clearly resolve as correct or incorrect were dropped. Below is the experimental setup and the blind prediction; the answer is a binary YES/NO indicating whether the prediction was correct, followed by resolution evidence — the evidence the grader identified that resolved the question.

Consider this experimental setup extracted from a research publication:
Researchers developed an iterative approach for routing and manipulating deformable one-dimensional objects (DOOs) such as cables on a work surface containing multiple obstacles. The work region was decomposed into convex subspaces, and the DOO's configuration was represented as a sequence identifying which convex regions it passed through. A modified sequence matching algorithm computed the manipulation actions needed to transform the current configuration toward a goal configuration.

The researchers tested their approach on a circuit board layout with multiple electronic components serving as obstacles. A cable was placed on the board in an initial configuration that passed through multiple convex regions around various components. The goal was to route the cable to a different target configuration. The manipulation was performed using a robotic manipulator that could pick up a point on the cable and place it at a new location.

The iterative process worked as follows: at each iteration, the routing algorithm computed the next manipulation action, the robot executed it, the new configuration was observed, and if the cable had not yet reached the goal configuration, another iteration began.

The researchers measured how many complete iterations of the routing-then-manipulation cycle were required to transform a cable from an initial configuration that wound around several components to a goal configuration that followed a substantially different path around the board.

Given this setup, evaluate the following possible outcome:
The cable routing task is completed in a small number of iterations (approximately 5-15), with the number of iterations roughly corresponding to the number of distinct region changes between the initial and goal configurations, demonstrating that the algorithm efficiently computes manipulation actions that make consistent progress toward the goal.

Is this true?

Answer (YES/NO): NO